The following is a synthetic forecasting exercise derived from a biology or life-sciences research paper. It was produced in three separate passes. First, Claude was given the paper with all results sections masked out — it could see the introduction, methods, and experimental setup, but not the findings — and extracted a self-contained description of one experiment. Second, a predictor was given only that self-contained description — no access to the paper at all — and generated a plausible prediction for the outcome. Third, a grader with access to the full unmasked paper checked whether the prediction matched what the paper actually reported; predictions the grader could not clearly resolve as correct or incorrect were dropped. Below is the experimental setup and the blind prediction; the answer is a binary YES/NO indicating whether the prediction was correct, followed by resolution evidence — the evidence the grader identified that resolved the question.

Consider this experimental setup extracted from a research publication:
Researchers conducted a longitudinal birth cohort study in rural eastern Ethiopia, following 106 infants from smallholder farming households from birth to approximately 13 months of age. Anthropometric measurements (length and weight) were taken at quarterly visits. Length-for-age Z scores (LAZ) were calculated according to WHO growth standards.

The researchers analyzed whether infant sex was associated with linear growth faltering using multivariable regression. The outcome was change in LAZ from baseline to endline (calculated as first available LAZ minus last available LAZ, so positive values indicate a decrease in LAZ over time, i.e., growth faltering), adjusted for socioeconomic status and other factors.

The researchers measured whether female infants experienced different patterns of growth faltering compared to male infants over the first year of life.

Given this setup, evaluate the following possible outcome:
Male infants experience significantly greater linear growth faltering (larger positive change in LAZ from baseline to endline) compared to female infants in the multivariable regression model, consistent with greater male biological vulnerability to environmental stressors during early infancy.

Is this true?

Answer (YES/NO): NO